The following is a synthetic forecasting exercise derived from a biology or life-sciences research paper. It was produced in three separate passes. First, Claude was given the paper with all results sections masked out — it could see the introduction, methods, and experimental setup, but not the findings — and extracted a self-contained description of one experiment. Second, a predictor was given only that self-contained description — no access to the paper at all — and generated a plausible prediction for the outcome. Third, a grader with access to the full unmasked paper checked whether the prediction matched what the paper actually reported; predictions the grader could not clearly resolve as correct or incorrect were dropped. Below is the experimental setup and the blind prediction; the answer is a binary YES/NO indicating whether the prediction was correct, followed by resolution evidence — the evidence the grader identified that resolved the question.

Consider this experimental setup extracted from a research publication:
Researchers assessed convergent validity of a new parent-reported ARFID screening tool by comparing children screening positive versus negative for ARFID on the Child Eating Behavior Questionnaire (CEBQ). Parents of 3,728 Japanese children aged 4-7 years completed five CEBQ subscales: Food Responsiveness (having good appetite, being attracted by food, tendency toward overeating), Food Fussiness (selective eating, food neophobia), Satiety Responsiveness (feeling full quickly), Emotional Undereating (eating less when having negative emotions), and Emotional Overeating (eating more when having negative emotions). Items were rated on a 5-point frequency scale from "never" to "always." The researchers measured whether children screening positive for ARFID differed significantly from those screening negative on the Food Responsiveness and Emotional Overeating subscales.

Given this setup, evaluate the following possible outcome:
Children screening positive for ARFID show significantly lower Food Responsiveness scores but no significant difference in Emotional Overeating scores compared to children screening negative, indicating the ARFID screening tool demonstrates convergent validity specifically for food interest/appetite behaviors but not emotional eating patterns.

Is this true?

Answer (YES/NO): NO